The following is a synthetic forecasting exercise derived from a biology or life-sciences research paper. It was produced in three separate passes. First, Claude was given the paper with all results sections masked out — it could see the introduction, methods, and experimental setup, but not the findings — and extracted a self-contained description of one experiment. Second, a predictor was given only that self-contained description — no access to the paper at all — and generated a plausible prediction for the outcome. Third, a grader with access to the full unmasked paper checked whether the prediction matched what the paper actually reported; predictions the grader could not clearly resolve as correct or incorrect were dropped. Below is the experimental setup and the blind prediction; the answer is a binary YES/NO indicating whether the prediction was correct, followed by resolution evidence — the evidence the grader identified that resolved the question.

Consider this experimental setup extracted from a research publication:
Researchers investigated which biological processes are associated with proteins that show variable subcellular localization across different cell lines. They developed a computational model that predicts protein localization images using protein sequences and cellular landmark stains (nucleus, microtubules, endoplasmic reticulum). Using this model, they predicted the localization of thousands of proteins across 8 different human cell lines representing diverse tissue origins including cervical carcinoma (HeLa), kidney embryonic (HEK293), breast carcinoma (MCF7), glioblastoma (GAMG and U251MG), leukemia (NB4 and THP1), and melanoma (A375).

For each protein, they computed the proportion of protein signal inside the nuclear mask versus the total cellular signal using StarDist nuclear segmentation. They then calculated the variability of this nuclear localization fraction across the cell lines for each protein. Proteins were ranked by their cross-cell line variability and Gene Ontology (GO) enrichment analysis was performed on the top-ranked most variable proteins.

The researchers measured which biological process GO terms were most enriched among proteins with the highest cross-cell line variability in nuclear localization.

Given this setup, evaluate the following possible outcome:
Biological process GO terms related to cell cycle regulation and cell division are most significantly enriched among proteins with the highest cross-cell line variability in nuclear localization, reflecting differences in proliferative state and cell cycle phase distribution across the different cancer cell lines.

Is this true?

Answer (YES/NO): NO